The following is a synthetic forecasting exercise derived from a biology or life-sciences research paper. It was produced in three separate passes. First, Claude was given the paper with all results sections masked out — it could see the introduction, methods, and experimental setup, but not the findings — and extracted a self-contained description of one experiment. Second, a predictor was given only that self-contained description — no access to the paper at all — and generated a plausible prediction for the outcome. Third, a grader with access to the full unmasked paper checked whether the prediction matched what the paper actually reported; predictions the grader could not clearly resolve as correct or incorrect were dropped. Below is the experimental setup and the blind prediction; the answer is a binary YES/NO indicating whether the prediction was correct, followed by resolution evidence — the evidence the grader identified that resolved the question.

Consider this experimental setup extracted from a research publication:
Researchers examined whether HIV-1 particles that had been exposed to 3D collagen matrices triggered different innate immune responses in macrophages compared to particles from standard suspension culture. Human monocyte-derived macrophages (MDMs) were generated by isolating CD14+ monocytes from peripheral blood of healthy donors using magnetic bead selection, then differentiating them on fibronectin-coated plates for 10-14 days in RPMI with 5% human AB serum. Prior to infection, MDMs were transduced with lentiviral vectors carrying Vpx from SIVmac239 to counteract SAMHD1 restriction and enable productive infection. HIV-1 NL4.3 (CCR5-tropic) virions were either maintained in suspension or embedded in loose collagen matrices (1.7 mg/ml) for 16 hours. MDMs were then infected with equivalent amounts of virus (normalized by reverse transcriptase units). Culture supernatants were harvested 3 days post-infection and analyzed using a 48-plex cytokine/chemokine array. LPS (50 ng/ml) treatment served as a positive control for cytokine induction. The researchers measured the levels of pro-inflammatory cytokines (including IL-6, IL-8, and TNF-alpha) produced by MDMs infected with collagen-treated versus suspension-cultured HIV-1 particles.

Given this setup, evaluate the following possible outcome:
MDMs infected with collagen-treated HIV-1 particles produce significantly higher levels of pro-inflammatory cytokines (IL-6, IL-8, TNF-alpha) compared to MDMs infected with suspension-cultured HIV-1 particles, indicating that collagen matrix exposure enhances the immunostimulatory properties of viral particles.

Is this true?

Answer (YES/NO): YES